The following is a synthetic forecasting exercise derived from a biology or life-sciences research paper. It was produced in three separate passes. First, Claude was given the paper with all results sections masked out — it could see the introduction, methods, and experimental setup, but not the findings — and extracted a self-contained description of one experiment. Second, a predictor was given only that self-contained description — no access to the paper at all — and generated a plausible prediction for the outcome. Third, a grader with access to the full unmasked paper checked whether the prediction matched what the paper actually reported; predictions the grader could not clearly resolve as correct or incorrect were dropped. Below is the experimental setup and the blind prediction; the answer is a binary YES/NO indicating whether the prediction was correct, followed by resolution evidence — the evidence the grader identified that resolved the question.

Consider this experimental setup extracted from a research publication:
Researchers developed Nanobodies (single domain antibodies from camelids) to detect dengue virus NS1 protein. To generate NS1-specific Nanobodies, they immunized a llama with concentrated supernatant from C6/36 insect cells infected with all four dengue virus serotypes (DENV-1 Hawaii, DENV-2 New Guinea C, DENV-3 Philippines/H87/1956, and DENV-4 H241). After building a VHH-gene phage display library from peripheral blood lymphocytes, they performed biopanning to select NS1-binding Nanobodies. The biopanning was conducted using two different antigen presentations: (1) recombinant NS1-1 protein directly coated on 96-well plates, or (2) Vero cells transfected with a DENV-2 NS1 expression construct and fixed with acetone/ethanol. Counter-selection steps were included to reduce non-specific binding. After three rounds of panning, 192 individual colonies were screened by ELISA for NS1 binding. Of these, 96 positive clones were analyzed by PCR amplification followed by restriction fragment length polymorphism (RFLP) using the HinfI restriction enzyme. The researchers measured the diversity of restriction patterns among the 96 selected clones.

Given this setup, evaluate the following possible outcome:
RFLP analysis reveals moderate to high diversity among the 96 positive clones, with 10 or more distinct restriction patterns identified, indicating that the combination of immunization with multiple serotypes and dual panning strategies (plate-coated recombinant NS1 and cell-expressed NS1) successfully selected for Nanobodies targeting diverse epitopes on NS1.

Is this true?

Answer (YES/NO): YES